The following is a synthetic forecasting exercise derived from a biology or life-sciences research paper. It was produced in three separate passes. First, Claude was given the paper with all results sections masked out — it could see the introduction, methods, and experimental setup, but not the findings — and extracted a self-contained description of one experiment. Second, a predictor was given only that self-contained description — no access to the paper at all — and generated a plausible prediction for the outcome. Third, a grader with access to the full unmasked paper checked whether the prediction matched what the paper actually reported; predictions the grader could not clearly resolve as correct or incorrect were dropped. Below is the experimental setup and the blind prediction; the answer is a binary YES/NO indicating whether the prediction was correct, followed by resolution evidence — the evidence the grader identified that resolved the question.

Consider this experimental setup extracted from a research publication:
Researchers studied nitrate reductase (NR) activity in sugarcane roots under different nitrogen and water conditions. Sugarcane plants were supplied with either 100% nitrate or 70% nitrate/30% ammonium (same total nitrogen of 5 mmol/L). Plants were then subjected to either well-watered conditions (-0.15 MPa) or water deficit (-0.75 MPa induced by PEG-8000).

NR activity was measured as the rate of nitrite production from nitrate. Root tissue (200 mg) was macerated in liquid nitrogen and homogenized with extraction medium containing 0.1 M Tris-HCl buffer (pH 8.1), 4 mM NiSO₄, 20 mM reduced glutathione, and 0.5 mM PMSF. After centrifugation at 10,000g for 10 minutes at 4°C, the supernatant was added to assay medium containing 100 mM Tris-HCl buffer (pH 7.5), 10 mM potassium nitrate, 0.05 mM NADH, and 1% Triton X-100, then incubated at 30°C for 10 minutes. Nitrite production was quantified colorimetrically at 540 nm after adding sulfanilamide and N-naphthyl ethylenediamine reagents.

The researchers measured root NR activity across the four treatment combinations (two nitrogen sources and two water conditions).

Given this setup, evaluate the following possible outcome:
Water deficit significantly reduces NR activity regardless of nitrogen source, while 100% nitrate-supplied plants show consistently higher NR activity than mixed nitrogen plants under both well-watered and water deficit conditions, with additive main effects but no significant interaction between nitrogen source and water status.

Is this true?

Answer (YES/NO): NO